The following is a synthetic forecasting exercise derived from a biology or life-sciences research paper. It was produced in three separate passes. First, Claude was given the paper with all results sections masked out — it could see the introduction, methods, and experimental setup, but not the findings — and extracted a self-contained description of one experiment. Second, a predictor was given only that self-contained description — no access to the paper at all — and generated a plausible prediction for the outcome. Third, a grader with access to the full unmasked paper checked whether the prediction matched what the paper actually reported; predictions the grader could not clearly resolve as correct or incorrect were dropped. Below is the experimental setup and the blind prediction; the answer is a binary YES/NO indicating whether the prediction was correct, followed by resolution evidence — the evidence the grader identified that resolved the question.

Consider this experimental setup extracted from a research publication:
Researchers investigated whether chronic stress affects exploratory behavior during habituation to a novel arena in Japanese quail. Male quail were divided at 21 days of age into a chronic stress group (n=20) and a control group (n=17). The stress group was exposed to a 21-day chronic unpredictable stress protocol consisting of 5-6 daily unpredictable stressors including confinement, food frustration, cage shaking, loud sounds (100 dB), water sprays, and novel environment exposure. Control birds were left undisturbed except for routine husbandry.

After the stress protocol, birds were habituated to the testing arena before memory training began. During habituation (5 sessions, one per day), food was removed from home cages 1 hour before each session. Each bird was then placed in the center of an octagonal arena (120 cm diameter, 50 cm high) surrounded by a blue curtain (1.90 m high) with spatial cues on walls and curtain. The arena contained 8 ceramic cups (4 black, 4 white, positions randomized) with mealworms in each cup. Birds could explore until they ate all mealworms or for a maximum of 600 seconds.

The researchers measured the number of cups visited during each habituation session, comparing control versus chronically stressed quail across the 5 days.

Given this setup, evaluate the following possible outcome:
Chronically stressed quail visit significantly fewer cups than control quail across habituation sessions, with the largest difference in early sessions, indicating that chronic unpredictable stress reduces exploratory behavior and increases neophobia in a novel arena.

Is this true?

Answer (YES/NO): NO